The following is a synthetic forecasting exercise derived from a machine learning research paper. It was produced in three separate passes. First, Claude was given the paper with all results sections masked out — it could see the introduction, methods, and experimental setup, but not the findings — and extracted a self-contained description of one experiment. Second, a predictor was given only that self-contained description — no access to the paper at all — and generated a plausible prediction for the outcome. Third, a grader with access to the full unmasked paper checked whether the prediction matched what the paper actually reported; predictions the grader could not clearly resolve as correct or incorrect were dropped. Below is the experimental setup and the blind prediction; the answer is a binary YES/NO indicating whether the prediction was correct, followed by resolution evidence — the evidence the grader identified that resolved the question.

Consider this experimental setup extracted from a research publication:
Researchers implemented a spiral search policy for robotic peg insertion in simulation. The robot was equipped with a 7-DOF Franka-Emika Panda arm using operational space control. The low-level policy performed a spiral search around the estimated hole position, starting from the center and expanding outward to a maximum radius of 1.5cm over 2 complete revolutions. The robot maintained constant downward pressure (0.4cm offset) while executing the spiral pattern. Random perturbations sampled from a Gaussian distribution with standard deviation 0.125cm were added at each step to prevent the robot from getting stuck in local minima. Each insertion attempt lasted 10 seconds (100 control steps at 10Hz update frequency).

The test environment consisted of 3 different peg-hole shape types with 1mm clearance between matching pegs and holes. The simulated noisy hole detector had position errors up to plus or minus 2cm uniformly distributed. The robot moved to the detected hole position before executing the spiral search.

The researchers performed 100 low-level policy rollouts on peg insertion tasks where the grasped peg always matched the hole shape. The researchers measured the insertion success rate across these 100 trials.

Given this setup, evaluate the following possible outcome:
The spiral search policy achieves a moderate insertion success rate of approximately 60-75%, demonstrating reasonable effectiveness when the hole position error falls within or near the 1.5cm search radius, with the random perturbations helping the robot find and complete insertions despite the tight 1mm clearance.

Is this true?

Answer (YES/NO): NO